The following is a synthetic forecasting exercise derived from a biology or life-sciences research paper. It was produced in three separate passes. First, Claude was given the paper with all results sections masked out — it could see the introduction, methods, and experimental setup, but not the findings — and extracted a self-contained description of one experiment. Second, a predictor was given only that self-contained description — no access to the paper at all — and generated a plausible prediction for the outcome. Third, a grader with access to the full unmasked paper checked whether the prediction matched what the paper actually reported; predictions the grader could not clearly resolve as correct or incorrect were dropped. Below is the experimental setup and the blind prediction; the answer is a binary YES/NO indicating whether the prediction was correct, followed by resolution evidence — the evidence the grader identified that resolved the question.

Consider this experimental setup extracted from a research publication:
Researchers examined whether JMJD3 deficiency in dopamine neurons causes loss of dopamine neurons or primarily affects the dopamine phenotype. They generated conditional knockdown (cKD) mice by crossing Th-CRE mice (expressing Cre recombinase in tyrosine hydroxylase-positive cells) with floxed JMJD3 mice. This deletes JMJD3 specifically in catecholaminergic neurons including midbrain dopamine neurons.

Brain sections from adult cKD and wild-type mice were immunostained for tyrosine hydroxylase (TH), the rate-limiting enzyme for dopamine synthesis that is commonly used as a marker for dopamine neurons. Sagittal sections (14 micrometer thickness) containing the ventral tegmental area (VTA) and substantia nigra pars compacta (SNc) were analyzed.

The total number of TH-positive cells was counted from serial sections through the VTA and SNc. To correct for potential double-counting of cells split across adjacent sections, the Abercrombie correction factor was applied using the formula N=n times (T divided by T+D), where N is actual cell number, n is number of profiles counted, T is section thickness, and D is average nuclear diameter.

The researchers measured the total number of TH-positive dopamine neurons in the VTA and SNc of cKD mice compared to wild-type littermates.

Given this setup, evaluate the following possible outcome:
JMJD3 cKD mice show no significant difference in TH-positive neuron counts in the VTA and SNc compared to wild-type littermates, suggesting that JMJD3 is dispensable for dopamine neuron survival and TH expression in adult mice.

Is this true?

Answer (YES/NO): NO